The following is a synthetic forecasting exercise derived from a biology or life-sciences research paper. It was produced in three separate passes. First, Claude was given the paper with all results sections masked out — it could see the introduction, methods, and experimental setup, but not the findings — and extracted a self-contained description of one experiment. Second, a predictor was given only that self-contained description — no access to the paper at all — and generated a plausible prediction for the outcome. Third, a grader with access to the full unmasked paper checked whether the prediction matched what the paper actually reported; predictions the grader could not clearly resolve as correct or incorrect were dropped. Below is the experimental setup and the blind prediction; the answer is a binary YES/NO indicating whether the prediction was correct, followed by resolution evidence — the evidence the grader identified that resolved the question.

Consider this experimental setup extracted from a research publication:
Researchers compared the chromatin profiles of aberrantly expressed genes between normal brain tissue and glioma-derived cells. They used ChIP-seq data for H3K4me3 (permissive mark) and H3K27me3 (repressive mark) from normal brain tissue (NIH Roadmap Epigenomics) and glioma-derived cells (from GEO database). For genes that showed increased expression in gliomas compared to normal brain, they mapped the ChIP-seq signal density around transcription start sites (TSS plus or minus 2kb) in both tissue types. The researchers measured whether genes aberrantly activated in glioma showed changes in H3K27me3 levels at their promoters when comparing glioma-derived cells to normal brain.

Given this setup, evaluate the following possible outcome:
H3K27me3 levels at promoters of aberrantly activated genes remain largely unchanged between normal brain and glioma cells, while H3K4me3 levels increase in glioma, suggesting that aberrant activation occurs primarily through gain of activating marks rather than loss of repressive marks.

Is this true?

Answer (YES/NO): NO